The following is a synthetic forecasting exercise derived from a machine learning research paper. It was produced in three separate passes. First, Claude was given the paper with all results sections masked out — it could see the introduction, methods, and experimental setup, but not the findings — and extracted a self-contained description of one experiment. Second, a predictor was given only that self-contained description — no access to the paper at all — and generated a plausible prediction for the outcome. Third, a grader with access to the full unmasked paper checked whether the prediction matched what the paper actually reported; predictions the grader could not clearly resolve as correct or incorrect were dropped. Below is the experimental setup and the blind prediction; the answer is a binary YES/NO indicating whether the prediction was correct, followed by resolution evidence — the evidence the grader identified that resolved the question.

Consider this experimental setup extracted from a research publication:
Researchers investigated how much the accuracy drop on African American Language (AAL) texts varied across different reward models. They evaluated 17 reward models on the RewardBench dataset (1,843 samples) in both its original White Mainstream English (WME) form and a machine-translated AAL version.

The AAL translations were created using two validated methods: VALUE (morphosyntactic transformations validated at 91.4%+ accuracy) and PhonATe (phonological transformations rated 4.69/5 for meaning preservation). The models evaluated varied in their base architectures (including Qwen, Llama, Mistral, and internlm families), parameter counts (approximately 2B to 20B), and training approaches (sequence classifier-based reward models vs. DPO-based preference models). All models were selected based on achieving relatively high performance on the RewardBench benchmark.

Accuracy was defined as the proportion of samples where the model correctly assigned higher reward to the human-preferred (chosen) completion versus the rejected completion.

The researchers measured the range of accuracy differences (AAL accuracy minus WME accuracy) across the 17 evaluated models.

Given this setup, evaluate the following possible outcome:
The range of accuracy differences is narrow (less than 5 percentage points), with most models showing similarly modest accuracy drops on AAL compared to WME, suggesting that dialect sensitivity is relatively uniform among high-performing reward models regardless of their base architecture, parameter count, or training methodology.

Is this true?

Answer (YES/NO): NO